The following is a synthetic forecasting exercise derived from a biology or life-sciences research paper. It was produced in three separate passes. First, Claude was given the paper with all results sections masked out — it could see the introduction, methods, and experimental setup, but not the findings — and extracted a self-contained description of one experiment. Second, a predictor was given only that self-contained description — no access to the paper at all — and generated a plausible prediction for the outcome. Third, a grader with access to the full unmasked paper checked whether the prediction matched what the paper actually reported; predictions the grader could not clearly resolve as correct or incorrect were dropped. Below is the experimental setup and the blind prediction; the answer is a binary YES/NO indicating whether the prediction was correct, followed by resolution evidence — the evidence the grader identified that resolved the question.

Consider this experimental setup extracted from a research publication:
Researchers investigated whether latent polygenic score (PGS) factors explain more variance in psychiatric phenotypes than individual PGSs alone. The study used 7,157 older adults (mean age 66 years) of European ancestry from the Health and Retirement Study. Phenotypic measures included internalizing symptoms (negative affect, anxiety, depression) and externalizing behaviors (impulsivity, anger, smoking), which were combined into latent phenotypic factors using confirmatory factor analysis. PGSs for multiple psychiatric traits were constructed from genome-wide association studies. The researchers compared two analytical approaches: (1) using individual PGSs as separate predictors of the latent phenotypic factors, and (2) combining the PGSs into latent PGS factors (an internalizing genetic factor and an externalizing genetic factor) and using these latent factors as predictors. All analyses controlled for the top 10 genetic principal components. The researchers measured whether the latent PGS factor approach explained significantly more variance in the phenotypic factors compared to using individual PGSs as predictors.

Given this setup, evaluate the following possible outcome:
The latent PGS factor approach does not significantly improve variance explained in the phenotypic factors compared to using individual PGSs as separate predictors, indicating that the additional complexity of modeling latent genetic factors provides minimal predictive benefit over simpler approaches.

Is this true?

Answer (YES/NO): NO